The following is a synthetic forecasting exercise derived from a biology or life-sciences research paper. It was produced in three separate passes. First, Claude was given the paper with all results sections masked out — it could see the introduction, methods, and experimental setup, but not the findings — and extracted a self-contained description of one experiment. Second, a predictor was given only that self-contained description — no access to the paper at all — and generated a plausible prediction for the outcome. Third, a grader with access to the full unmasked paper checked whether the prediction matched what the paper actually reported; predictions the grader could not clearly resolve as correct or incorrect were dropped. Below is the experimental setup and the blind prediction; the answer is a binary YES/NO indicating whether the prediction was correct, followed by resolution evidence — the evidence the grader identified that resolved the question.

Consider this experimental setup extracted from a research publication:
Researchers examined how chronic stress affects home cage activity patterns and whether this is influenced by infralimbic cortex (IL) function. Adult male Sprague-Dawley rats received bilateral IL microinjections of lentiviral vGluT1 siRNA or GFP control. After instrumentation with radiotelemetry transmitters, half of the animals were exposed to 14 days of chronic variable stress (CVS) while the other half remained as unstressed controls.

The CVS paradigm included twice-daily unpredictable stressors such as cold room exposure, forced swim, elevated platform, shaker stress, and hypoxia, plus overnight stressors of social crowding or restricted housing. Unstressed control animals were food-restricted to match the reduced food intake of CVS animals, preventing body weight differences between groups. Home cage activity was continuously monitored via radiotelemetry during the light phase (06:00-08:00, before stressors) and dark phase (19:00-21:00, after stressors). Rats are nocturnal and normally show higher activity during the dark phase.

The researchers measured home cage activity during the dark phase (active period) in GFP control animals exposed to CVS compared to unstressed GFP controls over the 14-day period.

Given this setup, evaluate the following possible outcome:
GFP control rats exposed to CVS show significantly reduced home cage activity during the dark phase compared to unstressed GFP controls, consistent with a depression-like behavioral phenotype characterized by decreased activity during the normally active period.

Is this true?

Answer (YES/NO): YES